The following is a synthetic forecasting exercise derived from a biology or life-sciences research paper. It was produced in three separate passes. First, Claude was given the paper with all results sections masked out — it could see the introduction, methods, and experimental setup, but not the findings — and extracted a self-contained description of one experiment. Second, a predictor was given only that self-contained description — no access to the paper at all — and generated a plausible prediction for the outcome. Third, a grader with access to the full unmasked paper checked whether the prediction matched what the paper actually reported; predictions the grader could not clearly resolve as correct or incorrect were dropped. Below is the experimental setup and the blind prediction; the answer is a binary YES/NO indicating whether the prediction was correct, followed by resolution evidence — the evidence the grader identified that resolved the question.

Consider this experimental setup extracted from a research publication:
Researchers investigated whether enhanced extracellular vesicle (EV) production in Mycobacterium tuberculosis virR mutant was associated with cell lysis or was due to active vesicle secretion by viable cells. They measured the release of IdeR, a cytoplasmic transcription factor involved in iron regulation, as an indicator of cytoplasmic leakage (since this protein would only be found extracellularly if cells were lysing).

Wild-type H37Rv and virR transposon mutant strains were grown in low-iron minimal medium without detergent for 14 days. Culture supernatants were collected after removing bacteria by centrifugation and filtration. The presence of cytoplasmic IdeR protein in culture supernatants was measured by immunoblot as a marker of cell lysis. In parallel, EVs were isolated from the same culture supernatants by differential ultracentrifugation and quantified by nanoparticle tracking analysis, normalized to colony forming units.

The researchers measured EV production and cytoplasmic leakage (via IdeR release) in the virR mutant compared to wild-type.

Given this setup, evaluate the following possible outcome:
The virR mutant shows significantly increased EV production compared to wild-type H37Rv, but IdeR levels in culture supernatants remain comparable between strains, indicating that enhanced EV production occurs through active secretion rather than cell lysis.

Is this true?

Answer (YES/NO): YES